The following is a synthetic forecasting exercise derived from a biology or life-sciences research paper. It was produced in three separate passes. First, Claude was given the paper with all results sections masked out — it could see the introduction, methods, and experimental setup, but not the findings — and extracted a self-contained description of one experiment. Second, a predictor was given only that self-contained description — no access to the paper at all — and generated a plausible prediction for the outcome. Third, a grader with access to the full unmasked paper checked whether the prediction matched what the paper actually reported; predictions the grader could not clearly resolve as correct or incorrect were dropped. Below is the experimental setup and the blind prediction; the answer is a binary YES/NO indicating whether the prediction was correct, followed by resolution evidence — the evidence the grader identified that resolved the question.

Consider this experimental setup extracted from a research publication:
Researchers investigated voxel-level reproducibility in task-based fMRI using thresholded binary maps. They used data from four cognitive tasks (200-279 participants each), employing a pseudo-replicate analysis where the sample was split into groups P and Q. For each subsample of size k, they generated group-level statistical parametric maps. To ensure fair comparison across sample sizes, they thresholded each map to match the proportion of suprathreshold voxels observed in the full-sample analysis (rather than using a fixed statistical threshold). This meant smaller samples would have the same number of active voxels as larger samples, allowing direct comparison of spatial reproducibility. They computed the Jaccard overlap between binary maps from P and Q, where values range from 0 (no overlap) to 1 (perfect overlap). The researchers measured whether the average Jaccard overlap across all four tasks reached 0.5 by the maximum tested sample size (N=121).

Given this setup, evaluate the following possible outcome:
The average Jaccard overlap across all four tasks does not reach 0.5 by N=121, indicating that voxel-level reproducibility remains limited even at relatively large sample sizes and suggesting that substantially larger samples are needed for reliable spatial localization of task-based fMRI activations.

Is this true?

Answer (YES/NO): YES